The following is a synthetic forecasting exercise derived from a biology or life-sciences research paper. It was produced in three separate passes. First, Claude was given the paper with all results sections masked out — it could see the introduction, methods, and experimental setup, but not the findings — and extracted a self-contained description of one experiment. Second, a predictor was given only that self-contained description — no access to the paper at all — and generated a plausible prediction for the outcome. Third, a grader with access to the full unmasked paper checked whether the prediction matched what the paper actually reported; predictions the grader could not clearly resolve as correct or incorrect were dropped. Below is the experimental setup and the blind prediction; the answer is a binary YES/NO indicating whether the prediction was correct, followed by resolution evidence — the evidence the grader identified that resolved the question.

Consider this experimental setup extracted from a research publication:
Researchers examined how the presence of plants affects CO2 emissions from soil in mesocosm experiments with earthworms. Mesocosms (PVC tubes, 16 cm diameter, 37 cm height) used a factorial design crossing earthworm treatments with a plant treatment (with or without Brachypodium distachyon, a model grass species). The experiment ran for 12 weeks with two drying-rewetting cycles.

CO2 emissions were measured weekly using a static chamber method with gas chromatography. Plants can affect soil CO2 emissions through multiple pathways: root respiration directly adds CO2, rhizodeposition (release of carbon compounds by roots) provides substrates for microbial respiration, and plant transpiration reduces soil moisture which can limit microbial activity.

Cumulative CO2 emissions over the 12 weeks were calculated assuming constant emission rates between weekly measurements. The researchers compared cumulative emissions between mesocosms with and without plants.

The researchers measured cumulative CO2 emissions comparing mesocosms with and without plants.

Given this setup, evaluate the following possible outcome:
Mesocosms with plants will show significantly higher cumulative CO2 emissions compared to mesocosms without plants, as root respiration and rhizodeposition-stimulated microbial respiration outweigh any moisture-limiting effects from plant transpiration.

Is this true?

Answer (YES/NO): NO